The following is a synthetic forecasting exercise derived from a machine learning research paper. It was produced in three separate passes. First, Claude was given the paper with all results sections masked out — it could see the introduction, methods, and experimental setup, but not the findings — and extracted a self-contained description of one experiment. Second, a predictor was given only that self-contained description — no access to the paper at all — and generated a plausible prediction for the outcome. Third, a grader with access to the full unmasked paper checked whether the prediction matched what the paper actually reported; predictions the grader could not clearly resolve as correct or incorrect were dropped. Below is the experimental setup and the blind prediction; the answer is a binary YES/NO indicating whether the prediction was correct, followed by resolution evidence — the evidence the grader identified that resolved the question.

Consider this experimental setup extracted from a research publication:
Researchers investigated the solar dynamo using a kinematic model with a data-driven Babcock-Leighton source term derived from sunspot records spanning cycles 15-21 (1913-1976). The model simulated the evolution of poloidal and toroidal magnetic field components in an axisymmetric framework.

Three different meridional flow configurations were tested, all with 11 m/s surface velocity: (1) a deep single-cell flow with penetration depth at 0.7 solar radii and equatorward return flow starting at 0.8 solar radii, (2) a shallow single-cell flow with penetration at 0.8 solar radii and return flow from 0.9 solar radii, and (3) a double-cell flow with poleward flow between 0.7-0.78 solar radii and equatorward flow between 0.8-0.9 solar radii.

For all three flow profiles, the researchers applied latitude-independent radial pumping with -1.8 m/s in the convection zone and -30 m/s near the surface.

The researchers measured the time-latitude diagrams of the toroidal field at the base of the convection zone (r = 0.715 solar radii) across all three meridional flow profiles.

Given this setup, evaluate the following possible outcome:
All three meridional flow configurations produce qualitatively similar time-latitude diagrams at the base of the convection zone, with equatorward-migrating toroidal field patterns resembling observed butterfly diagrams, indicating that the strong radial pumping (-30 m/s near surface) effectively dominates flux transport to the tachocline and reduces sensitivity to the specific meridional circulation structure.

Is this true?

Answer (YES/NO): NO